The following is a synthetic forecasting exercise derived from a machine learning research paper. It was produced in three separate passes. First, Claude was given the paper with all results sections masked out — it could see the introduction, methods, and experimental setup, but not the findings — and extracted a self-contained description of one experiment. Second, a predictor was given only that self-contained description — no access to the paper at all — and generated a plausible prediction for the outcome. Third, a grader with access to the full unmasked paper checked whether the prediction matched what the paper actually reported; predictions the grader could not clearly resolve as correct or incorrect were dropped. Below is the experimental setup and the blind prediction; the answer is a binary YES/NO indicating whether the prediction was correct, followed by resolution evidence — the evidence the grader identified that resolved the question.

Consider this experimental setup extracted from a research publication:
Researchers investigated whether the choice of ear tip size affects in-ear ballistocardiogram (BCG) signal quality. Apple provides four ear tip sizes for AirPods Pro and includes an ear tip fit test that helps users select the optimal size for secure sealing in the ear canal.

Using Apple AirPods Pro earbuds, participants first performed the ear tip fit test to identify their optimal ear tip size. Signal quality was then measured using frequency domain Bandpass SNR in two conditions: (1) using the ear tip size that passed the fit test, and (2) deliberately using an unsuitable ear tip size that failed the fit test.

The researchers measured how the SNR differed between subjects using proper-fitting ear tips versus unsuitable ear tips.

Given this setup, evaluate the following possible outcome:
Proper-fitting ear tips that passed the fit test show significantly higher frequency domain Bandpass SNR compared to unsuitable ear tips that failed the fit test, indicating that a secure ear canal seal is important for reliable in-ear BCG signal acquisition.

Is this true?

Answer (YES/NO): NO